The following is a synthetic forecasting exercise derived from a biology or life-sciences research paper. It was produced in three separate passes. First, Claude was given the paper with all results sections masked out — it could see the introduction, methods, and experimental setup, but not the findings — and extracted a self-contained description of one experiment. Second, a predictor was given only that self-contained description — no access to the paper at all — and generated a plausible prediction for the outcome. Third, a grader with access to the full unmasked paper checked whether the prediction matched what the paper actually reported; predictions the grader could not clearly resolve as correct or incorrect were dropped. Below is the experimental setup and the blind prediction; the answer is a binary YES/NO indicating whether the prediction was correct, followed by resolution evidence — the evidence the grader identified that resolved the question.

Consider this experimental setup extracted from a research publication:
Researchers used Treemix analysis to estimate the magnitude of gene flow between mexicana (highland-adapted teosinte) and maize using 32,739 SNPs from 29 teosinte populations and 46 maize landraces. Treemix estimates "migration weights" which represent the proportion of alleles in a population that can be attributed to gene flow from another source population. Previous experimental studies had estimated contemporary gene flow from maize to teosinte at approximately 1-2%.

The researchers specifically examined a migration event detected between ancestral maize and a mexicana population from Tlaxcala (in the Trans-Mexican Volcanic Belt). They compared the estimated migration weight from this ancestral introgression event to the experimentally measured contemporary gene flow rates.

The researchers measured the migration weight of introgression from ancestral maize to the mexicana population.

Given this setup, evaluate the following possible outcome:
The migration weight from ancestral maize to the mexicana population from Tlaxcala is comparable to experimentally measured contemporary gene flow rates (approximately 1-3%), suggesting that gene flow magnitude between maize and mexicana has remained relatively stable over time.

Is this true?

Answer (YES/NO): NO